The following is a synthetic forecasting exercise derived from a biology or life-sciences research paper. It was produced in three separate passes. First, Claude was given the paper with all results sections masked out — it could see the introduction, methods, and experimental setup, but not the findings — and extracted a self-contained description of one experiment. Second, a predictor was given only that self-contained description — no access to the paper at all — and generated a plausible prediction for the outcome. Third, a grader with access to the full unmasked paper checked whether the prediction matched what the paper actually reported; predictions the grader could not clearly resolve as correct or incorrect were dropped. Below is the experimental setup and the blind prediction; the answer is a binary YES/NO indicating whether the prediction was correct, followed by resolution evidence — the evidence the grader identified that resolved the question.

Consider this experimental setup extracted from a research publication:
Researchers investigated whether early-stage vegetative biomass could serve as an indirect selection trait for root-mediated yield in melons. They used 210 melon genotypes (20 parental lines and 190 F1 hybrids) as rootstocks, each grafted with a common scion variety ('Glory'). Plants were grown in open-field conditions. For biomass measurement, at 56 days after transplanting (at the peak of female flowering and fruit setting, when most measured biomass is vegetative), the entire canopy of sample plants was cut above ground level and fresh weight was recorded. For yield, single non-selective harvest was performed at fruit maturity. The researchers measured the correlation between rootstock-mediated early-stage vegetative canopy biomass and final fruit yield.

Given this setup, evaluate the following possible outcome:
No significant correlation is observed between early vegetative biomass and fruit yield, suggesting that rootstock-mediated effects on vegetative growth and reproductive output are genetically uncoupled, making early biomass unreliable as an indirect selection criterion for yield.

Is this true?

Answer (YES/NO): YES